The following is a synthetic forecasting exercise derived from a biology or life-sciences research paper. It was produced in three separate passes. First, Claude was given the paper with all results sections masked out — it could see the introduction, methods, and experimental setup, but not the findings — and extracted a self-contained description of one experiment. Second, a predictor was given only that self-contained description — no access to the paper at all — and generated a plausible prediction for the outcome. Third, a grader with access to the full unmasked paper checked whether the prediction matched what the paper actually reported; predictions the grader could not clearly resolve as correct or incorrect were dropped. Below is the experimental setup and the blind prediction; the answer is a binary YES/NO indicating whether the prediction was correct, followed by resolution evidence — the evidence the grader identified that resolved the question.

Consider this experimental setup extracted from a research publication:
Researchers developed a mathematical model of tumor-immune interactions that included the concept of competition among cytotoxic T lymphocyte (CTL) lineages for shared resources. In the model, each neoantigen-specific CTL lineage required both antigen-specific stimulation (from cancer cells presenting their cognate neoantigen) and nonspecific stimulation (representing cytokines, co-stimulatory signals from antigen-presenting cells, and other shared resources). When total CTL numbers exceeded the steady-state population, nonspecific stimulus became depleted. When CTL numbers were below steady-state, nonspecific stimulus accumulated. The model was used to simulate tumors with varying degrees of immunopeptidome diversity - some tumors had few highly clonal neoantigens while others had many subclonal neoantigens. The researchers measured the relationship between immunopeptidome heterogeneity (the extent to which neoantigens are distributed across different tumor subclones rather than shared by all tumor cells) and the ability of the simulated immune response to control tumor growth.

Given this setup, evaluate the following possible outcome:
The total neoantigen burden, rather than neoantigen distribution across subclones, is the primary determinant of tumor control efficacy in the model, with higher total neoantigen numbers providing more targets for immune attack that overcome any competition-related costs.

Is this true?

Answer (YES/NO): NO